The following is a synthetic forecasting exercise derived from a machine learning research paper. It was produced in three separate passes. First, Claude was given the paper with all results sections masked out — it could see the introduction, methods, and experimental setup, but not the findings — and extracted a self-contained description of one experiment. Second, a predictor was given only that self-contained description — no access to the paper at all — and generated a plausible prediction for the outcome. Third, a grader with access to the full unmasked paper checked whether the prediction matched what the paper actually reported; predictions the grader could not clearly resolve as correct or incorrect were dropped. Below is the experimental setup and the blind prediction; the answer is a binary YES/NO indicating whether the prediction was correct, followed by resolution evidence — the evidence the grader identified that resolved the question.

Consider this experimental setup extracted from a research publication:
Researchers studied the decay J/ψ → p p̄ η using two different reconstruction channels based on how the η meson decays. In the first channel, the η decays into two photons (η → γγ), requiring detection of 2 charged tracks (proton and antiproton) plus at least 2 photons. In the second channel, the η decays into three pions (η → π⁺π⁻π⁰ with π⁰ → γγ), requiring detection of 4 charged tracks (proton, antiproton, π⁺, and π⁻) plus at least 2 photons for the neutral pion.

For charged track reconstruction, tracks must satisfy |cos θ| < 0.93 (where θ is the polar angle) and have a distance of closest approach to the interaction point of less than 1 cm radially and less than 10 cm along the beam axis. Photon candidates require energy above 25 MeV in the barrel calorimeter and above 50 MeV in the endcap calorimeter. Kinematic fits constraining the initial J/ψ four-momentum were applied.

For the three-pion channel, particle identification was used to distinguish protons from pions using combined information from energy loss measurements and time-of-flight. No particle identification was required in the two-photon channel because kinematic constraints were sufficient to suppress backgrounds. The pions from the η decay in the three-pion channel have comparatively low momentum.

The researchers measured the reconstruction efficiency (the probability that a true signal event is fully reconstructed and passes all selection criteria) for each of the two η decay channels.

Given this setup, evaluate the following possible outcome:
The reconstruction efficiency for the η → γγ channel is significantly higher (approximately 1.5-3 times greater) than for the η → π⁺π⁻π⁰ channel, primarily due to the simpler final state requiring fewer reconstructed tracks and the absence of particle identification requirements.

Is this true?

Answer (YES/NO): NO